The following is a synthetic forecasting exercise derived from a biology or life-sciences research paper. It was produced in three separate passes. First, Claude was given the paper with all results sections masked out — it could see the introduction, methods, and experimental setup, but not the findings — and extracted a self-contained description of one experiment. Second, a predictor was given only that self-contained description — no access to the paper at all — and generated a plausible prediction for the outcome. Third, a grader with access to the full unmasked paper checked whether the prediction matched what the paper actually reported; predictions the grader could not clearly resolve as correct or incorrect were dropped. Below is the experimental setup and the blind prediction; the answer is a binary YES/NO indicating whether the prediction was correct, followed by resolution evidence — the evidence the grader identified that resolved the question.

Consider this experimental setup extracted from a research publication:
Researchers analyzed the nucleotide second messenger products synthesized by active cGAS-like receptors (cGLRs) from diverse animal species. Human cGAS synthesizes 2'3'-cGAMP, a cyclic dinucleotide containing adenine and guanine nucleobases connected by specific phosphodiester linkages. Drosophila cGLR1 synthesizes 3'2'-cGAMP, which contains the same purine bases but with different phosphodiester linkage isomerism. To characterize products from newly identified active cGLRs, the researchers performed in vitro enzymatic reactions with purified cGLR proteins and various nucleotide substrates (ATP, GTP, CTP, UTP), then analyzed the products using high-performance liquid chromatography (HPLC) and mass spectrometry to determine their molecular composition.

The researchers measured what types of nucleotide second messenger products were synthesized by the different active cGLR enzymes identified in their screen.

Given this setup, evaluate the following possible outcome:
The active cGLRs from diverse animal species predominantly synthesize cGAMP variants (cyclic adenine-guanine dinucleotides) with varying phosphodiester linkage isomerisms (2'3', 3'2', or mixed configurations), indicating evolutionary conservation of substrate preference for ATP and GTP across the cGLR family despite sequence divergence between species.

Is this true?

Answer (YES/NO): NO